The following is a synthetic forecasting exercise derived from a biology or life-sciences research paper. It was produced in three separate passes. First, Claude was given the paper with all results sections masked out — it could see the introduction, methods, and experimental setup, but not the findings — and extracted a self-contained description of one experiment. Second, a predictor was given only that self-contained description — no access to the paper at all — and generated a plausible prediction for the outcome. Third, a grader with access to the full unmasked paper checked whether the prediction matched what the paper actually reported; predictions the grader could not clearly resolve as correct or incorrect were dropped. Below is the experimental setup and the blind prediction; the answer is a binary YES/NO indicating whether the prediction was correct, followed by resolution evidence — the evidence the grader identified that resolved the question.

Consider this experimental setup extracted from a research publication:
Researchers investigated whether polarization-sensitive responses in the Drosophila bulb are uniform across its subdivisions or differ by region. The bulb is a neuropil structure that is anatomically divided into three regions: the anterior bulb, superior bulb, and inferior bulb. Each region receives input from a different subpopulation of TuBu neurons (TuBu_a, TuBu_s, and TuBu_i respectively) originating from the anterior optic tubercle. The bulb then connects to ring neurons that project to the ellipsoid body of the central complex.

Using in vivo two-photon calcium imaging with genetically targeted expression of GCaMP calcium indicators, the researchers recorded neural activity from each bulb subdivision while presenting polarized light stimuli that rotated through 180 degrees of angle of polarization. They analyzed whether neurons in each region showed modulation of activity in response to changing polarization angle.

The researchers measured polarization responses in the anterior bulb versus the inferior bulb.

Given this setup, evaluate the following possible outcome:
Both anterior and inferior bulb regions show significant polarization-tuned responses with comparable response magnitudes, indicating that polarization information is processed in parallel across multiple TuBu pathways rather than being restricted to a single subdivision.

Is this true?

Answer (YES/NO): NO